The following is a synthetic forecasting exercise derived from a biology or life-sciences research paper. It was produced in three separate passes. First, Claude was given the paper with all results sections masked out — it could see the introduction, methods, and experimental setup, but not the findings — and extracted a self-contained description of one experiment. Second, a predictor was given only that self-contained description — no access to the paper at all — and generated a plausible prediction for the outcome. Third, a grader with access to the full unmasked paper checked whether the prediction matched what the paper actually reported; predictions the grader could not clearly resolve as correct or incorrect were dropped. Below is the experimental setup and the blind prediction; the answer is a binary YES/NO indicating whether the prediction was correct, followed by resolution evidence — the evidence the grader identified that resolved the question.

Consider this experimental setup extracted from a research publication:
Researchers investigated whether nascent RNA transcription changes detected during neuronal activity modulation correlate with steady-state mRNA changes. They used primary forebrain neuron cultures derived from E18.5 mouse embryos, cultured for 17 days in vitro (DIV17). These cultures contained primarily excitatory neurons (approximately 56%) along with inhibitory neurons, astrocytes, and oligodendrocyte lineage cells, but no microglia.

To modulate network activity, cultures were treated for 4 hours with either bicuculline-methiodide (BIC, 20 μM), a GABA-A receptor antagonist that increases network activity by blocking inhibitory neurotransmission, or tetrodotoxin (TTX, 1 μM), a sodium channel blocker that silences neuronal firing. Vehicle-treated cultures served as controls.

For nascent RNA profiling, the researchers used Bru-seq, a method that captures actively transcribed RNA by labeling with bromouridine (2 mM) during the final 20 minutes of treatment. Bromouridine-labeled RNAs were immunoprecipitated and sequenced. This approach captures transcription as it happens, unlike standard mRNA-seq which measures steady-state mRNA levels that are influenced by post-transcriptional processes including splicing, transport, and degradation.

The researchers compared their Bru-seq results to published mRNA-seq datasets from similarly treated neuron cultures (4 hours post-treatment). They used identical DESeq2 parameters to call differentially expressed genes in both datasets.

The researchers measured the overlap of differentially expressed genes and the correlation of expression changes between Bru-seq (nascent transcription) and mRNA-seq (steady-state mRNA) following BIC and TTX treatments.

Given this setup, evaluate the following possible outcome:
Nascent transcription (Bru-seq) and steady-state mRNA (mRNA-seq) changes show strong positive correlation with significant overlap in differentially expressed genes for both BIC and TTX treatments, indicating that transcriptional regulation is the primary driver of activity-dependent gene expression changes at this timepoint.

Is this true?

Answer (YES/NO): NO